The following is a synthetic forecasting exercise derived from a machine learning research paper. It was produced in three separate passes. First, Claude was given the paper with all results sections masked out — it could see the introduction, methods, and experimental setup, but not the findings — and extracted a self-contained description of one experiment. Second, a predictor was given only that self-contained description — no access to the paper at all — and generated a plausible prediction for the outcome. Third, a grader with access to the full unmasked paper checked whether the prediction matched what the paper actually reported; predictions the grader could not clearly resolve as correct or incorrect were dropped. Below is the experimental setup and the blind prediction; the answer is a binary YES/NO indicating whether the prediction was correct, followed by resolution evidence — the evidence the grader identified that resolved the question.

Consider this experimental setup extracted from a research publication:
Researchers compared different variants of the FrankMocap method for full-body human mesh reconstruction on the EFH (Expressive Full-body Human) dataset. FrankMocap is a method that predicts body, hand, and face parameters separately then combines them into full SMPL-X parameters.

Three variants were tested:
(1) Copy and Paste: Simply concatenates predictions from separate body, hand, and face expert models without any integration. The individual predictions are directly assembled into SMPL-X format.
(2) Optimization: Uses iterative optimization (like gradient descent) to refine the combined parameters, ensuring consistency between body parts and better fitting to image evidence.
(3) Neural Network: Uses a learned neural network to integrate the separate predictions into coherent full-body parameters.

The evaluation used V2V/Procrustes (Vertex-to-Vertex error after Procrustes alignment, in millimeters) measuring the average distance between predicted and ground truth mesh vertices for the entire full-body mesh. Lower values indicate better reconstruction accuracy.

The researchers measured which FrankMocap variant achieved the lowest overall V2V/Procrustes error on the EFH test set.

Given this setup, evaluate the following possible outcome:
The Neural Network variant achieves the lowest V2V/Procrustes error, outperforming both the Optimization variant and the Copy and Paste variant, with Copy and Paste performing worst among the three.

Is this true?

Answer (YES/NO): NO